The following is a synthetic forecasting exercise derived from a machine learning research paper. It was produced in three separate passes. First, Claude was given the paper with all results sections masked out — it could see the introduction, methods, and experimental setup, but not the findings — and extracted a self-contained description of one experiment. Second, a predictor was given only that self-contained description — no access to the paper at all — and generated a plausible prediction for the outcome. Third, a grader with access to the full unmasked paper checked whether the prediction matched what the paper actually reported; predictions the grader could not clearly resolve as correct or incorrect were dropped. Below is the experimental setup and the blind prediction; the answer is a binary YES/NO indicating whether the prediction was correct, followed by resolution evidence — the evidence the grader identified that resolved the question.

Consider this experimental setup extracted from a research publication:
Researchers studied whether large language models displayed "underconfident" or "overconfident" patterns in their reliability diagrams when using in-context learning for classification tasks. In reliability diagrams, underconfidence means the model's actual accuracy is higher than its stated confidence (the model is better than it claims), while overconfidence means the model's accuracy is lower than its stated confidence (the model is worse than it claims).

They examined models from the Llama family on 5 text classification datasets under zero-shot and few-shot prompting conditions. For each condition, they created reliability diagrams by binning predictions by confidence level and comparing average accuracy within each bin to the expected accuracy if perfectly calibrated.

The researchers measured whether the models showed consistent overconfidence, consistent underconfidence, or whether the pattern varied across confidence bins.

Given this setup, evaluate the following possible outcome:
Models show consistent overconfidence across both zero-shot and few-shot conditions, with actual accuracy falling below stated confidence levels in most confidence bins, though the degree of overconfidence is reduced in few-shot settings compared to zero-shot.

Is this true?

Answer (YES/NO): NO